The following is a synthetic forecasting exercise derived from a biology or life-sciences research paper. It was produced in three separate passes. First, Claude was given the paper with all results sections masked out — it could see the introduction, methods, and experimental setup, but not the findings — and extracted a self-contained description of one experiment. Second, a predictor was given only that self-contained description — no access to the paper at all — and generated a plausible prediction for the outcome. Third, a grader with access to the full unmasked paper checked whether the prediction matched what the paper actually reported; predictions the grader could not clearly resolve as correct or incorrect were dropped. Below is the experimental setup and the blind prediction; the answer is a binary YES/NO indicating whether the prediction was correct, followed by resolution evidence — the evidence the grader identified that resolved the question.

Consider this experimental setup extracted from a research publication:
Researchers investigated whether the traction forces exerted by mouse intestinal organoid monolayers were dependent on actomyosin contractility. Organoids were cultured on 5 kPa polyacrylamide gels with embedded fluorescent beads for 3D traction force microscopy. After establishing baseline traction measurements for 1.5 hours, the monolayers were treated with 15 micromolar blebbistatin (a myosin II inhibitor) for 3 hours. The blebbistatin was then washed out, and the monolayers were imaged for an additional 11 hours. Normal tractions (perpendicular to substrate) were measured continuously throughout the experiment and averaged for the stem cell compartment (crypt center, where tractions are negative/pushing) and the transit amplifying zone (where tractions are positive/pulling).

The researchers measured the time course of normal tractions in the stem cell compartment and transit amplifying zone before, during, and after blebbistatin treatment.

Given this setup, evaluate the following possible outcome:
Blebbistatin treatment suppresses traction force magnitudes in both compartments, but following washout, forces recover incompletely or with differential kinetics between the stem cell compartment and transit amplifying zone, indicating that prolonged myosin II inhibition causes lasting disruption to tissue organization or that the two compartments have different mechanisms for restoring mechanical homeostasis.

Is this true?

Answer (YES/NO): NO